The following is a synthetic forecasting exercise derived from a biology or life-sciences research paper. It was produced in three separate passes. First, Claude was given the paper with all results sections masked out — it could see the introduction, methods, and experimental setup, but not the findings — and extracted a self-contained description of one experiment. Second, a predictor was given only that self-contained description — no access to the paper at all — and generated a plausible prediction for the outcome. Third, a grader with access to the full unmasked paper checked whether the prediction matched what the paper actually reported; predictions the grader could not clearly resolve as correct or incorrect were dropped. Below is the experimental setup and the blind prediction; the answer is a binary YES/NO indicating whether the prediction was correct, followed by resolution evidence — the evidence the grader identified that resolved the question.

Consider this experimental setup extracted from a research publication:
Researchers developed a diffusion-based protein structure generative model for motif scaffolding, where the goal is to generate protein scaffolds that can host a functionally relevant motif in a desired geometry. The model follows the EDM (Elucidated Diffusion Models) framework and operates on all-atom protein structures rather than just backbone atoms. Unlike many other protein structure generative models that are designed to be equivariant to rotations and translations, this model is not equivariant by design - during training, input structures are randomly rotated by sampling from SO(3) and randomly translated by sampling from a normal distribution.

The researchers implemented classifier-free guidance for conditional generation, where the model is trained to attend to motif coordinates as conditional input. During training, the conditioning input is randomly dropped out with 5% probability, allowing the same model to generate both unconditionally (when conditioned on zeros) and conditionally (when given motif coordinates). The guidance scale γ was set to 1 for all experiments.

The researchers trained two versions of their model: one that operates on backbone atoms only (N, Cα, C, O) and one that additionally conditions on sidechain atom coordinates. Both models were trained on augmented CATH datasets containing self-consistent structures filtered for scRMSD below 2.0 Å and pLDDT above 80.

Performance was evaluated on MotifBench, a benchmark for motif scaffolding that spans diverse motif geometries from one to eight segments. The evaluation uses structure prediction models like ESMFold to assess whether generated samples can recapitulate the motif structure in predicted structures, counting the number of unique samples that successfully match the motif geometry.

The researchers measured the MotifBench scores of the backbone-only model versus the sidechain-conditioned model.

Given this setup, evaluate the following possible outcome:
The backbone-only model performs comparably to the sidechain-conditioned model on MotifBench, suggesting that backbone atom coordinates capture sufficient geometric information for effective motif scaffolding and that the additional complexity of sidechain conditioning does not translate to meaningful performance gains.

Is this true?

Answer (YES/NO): NO